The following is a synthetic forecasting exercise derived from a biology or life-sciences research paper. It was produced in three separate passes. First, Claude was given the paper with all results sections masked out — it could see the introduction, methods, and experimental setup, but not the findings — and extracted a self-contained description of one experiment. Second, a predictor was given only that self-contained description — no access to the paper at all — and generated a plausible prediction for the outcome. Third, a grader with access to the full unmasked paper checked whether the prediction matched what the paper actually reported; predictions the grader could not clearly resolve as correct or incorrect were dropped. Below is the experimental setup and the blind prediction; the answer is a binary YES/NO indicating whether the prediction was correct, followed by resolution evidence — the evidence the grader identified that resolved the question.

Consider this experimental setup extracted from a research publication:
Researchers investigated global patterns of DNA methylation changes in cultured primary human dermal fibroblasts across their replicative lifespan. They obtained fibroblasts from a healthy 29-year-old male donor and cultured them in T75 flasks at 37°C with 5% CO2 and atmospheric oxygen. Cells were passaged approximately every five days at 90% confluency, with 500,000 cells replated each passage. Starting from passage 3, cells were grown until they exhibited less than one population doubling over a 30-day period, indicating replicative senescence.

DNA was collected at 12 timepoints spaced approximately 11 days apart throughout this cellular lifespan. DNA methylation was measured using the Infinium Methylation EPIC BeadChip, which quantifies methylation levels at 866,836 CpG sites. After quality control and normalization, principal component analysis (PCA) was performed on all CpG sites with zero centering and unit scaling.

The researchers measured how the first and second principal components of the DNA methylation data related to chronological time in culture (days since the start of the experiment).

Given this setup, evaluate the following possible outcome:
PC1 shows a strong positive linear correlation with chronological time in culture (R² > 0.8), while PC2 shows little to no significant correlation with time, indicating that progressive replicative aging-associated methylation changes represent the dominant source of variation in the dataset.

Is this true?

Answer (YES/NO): NO